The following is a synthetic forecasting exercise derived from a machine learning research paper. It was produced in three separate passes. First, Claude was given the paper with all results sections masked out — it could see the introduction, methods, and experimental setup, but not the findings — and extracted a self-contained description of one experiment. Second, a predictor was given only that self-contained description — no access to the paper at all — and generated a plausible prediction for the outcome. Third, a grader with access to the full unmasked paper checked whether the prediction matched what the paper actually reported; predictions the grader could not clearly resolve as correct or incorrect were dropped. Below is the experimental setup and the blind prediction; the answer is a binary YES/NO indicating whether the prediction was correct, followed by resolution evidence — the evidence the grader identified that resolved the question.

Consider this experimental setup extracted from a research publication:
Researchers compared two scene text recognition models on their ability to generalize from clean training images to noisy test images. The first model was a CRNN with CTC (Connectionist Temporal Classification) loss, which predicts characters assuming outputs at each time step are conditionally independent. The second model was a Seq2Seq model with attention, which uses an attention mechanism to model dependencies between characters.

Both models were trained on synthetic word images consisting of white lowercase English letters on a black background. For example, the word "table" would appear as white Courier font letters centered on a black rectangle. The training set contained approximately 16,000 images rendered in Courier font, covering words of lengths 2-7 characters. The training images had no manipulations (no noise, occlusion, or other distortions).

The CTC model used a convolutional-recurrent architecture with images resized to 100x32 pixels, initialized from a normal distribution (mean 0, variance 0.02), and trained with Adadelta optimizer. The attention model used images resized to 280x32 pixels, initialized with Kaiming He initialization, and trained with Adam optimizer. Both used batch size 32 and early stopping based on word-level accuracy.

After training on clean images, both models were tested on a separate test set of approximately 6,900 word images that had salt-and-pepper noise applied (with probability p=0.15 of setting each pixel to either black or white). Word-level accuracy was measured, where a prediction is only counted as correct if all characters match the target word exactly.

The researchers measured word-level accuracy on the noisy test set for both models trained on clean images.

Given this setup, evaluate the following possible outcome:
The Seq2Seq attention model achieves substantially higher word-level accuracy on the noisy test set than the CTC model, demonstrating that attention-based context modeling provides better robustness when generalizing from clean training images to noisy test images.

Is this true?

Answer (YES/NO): NO